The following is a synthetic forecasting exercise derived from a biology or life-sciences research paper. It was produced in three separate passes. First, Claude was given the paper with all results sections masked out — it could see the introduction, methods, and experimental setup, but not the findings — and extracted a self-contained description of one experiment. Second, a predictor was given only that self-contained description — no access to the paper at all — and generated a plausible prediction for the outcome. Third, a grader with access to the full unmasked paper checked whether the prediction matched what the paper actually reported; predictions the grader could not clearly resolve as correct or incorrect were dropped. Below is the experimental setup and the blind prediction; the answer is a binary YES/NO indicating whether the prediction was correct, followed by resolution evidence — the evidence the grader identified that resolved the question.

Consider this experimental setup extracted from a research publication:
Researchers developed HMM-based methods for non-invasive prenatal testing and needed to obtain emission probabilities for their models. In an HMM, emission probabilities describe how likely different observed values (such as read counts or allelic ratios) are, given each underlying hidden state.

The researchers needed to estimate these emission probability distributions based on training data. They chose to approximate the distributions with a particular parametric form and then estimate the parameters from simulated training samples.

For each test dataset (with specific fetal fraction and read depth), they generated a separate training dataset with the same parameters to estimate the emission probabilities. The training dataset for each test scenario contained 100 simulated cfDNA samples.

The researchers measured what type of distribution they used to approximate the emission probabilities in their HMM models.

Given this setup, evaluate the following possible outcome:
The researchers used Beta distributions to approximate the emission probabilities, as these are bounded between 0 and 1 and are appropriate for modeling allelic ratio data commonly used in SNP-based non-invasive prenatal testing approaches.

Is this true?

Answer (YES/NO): NO